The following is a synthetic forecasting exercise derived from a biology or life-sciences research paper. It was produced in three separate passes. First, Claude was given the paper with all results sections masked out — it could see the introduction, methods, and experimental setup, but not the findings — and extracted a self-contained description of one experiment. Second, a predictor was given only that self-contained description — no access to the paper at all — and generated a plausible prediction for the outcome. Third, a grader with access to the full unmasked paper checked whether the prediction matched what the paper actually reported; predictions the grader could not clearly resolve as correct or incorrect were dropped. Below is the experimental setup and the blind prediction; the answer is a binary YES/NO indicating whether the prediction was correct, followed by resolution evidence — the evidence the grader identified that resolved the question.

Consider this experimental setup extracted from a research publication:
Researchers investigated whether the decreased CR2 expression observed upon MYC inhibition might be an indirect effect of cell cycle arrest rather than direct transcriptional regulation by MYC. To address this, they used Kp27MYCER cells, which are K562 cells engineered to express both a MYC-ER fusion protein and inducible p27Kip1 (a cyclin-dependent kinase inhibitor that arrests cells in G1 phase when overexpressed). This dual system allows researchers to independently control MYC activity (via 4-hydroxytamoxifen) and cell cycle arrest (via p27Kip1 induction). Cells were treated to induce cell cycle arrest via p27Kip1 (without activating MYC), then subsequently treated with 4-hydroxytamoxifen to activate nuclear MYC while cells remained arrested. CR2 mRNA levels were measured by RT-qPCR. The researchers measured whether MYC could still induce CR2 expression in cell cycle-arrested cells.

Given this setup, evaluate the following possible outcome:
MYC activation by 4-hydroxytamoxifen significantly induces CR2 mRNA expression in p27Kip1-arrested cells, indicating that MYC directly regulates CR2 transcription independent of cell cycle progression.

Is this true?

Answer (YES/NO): YES